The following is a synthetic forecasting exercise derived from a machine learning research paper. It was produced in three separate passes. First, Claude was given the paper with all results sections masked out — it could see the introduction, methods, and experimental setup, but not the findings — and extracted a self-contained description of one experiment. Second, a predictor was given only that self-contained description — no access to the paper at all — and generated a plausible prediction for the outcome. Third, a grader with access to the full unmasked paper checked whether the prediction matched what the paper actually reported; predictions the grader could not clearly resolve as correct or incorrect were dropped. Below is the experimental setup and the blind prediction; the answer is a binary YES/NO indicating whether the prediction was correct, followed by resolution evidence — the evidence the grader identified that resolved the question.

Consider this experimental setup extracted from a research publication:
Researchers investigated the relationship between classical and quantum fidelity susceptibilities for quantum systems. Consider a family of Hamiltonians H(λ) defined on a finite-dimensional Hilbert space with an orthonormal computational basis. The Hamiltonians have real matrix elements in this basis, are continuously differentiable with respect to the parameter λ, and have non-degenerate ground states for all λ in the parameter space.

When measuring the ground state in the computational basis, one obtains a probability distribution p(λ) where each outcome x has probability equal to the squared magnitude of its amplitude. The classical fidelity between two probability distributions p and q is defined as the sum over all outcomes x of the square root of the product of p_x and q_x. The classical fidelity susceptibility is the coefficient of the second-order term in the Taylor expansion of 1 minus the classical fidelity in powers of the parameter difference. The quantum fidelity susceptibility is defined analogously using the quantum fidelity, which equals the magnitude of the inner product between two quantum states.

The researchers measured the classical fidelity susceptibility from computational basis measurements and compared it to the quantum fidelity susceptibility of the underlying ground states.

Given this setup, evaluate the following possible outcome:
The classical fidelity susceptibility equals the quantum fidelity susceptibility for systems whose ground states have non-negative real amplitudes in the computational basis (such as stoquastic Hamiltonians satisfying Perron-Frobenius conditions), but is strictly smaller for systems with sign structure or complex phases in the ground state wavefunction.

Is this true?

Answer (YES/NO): NO